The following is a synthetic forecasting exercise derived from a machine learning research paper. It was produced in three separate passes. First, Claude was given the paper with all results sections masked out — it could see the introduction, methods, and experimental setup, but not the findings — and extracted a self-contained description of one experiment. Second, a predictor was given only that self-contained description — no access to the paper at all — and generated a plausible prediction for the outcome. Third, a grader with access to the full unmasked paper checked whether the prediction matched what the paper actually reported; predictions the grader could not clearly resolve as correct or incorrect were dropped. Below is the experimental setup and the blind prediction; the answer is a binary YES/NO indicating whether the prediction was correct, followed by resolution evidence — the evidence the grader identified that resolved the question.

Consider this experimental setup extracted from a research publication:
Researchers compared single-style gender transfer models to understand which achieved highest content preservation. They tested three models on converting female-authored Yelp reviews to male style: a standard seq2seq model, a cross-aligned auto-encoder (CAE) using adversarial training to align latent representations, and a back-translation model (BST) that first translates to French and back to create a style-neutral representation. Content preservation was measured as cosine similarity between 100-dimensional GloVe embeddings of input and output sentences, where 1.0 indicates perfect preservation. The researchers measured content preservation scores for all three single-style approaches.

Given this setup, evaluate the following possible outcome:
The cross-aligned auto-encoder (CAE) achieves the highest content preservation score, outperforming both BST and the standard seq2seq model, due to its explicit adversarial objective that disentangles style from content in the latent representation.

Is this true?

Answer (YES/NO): NO